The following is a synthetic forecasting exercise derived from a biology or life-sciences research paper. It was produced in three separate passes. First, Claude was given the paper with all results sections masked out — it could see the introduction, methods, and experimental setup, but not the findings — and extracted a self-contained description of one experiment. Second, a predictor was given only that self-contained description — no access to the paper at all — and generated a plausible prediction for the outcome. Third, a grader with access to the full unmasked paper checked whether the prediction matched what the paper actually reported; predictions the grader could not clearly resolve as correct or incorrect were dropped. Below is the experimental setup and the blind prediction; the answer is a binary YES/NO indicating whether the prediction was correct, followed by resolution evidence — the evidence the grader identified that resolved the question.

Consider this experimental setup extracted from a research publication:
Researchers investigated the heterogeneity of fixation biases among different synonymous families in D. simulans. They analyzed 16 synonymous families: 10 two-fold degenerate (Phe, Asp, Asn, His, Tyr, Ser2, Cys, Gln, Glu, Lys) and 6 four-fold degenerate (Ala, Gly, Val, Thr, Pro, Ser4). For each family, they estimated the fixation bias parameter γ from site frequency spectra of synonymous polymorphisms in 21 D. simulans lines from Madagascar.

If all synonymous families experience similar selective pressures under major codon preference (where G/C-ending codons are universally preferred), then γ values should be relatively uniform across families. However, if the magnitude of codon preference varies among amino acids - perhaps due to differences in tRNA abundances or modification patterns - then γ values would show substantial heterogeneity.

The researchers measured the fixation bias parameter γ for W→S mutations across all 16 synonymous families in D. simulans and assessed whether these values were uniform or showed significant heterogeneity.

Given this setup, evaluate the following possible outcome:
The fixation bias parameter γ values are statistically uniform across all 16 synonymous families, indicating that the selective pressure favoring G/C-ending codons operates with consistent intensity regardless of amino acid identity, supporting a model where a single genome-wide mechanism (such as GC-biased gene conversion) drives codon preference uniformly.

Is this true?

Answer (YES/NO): NO